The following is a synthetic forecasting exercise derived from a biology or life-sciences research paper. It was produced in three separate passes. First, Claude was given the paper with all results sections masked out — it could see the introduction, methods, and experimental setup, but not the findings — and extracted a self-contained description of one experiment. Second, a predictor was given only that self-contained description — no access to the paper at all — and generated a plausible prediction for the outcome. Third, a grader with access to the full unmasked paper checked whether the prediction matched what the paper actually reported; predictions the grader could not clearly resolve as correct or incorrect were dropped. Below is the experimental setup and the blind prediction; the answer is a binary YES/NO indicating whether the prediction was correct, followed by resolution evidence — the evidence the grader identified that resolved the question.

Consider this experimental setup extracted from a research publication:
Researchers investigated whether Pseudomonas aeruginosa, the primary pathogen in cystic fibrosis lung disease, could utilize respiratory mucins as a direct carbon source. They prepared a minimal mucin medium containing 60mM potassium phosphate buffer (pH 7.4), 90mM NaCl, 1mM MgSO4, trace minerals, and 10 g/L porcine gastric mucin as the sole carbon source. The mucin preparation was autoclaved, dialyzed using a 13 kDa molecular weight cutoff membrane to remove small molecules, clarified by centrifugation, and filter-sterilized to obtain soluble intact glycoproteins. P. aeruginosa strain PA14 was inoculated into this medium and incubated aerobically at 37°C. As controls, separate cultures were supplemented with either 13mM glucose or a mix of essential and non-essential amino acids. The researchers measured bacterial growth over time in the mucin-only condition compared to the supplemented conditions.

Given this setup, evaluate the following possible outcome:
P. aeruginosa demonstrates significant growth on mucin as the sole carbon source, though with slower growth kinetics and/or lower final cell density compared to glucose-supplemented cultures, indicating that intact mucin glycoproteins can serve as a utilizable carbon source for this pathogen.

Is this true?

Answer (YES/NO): NO